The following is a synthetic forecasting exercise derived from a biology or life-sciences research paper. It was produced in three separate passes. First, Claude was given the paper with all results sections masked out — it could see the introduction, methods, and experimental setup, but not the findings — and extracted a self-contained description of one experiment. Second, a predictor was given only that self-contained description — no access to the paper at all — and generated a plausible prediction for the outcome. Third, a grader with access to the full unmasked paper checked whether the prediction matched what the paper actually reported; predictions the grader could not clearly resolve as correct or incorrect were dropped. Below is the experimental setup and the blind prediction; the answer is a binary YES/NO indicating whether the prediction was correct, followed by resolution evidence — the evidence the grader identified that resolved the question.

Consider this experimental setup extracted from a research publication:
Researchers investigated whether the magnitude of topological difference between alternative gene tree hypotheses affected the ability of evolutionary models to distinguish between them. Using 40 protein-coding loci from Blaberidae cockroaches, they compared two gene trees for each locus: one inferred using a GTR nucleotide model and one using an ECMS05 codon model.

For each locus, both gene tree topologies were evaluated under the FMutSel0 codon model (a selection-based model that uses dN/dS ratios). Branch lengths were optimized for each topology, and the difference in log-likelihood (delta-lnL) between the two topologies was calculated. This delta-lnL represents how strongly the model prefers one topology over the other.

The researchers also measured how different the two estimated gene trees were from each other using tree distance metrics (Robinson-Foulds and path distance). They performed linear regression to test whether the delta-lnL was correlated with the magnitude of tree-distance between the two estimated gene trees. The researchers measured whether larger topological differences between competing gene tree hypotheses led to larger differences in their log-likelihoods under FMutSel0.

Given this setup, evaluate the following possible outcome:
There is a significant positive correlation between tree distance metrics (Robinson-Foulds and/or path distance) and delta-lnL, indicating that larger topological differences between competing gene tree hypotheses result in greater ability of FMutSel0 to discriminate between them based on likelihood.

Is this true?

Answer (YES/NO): NO